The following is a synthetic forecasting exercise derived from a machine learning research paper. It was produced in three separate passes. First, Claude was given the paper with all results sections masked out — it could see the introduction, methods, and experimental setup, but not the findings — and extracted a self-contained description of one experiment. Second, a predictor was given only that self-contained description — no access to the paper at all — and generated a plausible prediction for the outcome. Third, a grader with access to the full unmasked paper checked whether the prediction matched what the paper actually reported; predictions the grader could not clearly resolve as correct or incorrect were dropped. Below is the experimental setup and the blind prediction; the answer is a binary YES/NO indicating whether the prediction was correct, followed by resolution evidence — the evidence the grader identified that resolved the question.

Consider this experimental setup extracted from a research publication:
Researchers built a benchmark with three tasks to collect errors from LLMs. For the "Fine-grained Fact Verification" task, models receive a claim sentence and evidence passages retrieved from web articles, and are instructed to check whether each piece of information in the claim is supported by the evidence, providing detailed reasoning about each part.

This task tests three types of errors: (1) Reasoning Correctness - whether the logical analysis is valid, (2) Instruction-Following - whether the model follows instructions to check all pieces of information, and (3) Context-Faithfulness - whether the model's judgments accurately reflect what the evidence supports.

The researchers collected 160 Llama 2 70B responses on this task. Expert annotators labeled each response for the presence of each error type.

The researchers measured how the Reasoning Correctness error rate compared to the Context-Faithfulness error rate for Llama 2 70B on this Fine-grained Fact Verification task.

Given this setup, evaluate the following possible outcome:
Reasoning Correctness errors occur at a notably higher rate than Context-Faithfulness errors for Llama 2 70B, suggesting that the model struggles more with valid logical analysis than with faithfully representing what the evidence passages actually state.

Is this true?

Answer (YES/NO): YES